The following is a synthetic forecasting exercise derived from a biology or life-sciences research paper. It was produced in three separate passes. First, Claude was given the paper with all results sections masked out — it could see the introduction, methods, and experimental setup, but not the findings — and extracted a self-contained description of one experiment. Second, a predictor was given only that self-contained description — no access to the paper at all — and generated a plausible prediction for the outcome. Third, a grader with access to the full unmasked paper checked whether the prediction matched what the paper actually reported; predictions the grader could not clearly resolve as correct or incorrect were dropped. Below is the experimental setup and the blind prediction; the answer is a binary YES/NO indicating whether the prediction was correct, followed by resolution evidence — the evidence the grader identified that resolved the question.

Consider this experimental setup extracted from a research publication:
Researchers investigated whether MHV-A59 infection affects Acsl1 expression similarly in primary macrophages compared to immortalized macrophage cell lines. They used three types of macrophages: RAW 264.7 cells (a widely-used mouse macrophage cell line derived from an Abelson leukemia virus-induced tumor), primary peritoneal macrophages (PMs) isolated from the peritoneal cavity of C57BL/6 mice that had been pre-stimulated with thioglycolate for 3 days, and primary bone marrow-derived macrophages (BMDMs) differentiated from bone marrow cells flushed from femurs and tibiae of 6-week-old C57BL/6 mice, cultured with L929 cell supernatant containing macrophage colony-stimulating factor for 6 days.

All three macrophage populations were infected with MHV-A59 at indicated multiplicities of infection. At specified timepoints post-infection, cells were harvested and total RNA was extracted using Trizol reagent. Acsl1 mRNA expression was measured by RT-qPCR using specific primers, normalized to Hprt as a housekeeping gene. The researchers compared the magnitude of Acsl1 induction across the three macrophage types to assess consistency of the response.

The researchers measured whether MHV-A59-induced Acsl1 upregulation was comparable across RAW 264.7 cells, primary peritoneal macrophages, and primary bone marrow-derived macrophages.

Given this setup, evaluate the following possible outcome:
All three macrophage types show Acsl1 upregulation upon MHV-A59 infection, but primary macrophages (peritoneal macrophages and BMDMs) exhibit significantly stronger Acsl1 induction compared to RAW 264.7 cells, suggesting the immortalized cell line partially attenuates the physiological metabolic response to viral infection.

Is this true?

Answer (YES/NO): NO